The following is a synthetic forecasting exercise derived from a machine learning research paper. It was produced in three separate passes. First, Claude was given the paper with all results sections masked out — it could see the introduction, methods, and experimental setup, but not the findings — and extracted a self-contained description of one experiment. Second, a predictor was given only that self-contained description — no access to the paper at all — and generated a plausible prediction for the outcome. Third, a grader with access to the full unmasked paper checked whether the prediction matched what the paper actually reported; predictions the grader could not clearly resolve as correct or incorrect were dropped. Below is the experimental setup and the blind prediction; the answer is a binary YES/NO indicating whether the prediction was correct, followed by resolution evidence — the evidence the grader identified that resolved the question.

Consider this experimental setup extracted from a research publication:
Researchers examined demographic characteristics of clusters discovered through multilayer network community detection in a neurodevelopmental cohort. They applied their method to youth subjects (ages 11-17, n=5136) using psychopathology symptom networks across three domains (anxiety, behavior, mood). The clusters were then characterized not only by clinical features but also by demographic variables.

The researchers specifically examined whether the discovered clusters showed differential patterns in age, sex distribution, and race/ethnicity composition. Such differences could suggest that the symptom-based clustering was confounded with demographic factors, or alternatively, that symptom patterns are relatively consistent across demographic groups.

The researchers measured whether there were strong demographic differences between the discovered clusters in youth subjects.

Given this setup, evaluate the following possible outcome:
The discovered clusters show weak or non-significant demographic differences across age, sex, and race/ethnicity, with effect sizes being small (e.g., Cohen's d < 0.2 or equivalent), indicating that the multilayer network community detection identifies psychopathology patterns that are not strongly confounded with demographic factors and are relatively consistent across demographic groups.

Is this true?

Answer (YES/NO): YES